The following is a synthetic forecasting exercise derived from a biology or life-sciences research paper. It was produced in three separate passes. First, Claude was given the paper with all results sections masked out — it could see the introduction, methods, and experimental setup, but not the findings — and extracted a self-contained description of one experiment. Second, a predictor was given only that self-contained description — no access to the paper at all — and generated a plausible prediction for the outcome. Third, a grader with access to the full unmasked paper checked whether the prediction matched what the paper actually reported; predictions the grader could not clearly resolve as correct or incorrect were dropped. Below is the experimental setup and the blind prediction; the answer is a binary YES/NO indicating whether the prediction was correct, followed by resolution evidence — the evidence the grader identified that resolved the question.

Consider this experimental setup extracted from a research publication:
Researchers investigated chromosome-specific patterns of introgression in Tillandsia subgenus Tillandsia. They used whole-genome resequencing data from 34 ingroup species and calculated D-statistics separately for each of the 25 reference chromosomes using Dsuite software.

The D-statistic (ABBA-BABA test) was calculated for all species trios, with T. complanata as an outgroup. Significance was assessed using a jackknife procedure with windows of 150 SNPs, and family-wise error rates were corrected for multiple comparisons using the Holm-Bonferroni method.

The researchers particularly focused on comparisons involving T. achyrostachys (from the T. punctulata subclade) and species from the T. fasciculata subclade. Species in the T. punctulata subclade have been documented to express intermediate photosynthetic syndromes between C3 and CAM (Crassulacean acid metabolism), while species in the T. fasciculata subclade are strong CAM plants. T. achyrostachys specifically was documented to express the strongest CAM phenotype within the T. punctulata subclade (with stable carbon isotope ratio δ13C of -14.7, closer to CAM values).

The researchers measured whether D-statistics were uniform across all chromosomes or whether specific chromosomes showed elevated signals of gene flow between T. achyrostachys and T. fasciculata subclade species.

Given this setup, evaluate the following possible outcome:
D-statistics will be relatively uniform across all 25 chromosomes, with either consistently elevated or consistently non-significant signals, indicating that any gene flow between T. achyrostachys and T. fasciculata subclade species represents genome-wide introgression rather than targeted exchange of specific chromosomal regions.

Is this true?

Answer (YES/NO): NO